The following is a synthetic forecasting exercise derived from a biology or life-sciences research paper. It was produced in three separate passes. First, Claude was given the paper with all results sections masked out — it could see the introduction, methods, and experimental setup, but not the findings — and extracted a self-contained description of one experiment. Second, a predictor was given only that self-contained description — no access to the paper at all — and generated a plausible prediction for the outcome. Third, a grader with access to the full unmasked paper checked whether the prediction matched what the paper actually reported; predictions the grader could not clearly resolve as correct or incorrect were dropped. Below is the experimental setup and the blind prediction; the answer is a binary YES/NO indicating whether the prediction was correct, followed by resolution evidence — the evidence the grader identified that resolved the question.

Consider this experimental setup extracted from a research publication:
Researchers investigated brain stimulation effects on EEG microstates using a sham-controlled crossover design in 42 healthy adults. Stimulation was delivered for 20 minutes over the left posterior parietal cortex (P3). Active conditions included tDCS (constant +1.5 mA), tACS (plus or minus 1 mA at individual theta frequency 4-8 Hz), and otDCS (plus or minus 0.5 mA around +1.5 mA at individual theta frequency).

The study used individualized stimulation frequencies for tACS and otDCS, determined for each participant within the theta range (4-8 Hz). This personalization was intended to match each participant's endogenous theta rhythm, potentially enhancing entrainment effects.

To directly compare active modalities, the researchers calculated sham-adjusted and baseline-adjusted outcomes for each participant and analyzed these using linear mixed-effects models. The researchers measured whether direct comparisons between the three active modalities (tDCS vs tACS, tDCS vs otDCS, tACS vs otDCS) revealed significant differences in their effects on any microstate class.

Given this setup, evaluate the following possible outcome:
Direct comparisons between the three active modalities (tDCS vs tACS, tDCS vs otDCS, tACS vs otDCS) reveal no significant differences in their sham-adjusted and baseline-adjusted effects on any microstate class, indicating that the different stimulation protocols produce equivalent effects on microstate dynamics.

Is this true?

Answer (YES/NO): NO